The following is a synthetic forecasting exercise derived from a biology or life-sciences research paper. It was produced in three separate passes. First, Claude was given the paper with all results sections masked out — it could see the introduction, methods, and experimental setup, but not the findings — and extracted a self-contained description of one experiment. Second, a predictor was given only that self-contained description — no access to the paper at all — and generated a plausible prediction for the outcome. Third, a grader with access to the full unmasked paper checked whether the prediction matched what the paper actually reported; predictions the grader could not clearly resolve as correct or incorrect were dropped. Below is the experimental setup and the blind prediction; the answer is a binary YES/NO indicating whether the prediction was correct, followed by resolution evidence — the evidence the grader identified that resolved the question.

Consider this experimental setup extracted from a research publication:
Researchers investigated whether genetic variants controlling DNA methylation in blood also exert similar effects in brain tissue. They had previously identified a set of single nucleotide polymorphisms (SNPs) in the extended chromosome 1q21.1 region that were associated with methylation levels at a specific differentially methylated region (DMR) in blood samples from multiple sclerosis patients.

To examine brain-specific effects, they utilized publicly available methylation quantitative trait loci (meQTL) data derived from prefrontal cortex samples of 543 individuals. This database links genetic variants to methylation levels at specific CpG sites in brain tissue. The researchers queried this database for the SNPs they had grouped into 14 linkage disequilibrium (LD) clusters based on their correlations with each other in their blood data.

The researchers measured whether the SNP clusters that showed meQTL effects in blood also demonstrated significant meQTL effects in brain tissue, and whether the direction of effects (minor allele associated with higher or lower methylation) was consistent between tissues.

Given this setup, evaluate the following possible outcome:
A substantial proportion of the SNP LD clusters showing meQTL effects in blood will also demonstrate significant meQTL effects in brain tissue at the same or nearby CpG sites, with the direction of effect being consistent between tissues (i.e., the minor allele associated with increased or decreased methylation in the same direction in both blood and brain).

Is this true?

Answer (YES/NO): YES